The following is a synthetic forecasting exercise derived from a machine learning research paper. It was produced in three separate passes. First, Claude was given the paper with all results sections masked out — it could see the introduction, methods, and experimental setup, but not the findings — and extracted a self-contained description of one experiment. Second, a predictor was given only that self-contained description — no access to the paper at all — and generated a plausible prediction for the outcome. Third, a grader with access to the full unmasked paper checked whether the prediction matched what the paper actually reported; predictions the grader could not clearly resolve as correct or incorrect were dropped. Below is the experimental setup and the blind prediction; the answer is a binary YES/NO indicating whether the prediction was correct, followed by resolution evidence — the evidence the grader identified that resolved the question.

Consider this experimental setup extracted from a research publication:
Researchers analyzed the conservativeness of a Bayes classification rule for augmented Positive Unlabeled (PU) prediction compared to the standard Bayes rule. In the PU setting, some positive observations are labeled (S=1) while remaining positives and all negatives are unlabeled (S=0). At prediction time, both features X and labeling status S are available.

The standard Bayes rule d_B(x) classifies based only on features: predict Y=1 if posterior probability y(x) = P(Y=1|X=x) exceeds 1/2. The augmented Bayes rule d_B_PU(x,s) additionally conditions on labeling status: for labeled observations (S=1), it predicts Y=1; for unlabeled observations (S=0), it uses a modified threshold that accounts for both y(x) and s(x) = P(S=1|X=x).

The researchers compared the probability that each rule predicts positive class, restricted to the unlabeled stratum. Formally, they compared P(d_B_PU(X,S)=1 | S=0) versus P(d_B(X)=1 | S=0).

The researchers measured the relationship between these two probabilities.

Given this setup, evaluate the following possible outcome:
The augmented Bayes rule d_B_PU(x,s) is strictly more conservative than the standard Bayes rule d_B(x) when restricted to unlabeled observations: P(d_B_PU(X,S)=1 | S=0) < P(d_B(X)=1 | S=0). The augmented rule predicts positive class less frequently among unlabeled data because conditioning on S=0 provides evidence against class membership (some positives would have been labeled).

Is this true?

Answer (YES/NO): NO